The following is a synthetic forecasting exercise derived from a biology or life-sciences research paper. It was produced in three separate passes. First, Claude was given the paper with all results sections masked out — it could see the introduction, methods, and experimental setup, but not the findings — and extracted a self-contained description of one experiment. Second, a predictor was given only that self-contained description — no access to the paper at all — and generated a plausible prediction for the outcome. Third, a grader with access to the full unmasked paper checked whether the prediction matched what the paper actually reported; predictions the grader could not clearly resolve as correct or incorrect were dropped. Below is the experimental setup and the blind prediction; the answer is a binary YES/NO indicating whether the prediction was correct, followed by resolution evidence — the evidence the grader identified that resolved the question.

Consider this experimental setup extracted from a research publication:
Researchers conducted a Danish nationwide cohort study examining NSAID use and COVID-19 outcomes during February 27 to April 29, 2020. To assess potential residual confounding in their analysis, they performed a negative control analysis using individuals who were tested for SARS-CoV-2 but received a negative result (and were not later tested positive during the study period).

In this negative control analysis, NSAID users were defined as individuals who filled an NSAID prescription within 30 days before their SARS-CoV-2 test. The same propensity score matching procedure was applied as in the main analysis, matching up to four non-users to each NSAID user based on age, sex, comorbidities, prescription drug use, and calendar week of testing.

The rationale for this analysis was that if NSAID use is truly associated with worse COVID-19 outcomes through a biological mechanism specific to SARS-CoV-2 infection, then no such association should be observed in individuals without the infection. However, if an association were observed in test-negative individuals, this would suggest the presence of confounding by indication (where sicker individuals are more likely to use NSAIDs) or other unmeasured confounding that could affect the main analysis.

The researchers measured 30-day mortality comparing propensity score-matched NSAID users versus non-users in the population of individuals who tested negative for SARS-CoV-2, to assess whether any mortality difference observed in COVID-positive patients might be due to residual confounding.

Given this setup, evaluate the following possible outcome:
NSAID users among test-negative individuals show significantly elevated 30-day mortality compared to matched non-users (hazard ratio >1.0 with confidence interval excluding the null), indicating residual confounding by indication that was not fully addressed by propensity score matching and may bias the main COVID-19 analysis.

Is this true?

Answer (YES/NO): NO